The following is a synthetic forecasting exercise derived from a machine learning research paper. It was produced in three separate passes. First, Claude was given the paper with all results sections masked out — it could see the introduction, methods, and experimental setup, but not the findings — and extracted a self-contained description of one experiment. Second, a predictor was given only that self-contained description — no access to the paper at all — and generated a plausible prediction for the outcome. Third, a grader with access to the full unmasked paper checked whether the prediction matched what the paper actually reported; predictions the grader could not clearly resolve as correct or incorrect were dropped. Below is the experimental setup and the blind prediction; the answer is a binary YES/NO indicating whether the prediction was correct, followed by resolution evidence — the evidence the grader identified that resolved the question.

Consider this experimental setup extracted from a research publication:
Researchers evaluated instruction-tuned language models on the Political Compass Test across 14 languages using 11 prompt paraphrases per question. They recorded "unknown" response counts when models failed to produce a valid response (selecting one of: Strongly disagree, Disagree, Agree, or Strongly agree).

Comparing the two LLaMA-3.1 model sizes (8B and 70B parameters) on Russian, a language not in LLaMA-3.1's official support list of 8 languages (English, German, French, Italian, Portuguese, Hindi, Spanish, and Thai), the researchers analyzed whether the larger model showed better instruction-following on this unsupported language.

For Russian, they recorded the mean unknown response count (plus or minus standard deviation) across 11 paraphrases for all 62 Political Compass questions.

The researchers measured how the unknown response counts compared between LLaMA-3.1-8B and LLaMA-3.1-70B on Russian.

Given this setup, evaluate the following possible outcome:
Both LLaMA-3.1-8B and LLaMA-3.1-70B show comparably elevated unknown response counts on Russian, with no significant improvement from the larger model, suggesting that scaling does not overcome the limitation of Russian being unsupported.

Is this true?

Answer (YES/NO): NO